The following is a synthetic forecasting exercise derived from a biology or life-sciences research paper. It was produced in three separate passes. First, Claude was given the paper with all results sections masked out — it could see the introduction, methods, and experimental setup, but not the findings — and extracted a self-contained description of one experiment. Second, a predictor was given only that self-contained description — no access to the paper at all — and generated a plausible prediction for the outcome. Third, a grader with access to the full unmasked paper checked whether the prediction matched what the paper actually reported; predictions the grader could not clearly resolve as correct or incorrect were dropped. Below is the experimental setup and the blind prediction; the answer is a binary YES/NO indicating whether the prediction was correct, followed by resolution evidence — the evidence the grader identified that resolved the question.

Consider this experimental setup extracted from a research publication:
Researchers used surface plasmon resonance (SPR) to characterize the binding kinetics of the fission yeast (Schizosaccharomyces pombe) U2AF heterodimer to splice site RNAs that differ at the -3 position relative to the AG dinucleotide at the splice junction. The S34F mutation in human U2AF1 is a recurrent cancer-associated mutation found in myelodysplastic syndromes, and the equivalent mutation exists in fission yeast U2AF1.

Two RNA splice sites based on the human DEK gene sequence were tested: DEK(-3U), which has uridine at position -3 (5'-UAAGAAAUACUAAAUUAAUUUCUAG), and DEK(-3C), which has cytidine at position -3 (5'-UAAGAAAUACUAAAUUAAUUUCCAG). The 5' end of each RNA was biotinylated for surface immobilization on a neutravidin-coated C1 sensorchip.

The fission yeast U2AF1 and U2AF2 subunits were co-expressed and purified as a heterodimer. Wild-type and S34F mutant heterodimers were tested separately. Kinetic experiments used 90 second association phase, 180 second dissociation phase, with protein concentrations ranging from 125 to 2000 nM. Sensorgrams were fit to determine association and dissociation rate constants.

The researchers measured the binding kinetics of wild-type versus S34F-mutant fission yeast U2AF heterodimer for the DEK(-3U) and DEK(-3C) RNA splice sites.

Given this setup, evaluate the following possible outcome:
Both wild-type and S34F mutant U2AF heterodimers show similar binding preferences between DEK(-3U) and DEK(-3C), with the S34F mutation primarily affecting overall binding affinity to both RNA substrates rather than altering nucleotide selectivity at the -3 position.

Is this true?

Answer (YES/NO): NO